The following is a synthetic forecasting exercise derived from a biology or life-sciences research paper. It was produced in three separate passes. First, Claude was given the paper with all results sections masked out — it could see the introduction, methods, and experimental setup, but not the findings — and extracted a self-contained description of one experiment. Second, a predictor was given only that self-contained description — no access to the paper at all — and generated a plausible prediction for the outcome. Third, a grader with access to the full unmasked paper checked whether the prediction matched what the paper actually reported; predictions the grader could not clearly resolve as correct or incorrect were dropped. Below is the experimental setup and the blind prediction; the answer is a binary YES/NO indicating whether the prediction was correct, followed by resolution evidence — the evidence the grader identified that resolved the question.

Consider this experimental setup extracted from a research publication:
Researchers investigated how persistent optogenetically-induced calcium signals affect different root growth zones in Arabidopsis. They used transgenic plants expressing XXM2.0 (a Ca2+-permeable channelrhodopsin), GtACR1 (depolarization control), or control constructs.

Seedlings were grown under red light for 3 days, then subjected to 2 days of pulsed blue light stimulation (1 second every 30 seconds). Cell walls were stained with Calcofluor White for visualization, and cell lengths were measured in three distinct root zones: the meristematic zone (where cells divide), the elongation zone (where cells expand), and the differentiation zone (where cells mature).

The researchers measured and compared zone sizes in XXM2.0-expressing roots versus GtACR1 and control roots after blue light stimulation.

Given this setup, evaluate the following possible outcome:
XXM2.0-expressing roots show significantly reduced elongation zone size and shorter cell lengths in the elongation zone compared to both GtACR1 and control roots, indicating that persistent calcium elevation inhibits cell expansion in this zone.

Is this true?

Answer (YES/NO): YES